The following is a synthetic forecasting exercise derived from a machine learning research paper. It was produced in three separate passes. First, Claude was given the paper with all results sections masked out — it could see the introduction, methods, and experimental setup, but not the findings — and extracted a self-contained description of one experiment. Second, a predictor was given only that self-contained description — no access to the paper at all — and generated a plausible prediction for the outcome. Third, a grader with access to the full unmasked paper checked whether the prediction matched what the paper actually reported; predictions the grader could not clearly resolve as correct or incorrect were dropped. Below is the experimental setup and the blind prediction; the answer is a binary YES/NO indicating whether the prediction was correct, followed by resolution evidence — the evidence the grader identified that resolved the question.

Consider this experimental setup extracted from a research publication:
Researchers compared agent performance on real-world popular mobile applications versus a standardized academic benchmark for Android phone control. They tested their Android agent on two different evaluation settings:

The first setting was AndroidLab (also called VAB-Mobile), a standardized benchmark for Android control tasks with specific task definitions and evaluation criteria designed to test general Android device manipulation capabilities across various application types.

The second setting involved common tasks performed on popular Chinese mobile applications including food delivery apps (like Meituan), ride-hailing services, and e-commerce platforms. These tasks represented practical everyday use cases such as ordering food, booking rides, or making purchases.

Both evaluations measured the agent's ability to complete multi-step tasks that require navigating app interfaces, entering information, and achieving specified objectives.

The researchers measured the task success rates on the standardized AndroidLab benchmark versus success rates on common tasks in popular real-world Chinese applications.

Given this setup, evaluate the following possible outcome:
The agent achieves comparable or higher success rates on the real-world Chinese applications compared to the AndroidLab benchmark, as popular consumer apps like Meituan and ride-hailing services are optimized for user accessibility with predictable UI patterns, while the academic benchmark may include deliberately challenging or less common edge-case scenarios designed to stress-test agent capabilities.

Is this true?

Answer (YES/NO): YES